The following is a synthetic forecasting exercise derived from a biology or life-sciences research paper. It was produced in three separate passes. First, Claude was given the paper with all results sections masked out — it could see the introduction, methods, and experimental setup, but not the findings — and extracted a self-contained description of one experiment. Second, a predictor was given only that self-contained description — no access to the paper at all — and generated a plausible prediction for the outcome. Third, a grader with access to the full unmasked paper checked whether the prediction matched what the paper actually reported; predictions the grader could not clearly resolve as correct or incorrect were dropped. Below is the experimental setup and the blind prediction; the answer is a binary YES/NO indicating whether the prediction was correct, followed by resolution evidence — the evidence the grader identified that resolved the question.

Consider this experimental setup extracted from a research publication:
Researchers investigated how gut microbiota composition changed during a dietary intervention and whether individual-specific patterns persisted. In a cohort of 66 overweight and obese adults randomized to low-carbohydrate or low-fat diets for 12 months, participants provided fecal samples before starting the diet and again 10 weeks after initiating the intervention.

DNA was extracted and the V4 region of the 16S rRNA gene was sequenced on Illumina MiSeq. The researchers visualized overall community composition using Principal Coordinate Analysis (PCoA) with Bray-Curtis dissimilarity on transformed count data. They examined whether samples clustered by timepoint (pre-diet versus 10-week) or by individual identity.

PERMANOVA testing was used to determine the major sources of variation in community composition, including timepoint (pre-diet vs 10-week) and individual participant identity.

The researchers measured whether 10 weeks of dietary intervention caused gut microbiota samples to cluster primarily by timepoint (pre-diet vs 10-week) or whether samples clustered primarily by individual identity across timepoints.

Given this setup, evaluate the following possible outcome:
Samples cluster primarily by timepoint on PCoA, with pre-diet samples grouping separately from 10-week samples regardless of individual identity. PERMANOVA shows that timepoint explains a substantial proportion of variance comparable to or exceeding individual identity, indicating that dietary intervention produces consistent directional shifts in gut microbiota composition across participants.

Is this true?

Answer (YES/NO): NO